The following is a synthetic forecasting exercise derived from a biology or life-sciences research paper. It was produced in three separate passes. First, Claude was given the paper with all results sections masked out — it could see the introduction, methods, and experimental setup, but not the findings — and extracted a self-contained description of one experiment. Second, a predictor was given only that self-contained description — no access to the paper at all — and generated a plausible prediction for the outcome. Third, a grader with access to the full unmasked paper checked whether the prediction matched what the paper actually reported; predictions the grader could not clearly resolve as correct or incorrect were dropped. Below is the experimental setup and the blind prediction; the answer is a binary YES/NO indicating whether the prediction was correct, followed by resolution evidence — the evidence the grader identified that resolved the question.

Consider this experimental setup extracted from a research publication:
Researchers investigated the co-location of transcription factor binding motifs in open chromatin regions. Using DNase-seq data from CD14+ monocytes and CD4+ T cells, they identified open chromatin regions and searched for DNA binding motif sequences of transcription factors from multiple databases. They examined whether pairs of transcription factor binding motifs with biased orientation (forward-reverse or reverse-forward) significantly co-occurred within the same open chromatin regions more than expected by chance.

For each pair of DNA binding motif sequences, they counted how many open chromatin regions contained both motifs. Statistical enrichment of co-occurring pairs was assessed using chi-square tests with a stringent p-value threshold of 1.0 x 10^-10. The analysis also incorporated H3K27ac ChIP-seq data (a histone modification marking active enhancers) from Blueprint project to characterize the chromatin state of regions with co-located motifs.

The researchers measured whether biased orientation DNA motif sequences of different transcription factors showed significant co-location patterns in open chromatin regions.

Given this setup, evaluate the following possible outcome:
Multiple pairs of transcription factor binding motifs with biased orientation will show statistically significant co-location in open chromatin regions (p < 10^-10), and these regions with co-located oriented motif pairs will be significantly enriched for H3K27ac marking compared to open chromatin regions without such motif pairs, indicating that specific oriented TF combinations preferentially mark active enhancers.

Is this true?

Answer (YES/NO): NO